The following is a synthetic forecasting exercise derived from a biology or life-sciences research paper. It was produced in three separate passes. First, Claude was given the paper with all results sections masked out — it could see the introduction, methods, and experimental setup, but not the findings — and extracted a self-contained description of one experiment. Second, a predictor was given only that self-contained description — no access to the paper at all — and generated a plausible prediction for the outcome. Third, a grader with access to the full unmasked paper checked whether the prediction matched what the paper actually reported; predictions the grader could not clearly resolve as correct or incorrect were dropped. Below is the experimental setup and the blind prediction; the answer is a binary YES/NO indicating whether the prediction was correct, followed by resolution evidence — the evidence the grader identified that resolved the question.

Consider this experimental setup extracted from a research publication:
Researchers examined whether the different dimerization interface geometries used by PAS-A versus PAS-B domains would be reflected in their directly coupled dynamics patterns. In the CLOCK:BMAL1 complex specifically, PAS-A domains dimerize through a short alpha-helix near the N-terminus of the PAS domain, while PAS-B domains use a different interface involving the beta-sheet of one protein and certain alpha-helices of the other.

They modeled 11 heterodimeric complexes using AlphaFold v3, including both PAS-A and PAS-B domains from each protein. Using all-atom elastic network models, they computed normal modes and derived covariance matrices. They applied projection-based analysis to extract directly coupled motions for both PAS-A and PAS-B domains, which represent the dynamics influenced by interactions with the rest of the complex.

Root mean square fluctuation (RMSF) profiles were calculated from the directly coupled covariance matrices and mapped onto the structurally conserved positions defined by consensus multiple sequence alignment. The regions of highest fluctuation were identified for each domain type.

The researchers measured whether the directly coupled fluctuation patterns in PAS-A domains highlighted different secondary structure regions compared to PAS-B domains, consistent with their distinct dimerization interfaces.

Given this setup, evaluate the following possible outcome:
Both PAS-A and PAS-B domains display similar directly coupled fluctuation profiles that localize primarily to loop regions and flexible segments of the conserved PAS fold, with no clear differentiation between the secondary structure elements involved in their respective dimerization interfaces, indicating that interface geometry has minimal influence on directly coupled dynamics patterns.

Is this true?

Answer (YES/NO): NO